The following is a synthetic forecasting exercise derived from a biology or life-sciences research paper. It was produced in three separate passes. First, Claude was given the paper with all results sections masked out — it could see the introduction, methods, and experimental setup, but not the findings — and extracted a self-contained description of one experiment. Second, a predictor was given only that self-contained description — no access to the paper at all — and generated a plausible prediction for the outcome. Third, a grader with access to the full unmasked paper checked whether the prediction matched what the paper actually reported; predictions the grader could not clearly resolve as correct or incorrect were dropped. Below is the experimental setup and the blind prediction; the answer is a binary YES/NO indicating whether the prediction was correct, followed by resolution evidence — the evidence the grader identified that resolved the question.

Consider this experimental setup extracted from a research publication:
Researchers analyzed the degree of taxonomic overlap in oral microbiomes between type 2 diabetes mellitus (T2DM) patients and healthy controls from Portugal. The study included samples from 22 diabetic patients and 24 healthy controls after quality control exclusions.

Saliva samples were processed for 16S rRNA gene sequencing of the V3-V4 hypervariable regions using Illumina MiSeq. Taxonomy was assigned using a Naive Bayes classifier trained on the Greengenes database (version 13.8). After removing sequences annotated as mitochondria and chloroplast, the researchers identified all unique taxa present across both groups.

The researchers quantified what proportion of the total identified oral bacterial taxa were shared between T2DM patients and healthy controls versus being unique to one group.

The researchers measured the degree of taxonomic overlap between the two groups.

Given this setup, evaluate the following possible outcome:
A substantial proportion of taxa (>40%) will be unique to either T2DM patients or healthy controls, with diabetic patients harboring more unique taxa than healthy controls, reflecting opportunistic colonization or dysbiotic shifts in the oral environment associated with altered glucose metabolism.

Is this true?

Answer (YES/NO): NO